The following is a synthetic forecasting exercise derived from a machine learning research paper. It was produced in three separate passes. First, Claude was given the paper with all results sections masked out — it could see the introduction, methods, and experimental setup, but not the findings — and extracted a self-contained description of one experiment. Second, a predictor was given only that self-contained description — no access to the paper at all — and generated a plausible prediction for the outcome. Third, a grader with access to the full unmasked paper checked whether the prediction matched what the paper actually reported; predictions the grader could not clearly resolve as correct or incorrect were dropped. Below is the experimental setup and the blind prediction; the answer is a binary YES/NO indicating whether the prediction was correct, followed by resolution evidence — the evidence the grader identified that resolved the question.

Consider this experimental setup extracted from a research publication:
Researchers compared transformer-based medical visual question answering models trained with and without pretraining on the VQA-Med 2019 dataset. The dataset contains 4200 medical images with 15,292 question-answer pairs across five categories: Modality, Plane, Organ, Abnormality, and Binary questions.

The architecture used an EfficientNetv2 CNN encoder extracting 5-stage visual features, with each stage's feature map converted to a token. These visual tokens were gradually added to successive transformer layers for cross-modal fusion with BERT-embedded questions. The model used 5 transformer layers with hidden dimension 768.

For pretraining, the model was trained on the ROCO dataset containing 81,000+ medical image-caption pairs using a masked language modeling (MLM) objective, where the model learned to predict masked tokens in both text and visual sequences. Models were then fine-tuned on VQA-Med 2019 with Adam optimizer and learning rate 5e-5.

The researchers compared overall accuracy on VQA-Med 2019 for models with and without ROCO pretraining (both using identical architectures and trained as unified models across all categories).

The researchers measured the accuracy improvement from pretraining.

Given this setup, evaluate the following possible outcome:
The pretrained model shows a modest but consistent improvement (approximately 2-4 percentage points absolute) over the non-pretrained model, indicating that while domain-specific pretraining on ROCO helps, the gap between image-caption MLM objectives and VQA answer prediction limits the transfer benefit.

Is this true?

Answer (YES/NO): NO